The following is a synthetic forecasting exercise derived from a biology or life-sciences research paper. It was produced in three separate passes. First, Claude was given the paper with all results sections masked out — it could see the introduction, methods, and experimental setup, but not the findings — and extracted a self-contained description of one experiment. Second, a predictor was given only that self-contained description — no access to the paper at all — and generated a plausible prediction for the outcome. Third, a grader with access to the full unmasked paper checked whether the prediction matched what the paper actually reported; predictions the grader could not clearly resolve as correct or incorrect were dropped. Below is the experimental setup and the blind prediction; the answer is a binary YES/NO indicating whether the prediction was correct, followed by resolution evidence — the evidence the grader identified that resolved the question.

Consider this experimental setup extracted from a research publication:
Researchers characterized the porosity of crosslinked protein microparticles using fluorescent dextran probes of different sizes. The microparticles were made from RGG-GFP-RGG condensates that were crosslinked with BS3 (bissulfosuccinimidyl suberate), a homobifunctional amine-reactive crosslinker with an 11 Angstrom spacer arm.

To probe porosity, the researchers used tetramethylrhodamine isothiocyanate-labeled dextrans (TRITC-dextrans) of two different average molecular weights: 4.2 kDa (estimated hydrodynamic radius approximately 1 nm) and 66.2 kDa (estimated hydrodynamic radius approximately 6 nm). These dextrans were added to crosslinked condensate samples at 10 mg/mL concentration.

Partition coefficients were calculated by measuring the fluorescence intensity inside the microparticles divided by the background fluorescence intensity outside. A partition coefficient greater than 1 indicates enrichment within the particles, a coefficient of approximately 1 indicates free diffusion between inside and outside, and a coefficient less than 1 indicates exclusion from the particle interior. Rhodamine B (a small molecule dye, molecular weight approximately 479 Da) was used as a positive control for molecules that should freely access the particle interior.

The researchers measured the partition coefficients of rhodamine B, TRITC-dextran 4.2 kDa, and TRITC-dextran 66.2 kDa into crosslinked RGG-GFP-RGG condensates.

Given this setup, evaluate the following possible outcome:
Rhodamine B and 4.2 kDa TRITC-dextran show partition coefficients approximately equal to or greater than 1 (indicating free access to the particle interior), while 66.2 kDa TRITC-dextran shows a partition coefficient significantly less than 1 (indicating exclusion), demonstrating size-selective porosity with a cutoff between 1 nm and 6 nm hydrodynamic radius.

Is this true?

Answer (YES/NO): NO